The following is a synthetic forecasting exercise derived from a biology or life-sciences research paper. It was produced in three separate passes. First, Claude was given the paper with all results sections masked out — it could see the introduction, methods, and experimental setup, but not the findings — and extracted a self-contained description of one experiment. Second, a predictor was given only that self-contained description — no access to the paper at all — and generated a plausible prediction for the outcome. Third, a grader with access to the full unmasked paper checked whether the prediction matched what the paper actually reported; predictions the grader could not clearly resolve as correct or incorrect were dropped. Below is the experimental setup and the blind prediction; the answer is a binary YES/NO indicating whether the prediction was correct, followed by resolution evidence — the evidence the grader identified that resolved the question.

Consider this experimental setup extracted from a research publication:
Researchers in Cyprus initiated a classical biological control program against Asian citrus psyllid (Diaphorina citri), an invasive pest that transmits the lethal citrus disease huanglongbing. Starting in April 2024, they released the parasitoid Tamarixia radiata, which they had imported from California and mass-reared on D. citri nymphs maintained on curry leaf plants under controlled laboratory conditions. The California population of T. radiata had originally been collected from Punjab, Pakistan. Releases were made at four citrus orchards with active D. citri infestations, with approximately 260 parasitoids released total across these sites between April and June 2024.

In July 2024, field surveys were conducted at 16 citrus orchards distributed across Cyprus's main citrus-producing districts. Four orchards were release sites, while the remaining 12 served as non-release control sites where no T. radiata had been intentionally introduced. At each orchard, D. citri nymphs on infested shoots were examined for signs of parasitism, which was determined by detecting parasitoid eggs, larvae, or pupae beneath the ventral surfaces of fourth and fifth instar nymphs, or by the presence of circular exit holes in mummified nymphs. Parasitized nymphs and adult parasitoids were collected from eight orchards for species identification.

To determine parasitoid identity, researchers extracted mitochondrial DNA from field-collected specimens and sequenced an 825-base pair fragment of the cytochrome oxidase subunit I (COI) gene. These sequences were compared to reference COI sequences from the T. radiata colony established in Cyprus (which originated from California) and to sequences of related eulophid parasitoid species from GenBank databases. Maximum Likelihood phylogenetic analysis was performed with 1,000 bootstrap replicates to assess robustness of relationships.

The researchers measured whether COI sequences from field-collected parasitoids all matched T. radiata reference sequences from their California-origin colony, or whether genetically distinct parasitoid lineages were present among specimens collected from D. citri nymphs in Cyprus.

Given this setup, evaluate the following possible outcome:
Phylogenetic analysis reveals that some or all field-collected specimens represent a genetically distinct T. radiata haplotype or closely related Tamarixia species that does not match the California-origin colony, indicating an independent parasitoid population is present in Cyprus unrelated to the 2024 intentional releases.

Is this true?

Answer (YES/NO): YES